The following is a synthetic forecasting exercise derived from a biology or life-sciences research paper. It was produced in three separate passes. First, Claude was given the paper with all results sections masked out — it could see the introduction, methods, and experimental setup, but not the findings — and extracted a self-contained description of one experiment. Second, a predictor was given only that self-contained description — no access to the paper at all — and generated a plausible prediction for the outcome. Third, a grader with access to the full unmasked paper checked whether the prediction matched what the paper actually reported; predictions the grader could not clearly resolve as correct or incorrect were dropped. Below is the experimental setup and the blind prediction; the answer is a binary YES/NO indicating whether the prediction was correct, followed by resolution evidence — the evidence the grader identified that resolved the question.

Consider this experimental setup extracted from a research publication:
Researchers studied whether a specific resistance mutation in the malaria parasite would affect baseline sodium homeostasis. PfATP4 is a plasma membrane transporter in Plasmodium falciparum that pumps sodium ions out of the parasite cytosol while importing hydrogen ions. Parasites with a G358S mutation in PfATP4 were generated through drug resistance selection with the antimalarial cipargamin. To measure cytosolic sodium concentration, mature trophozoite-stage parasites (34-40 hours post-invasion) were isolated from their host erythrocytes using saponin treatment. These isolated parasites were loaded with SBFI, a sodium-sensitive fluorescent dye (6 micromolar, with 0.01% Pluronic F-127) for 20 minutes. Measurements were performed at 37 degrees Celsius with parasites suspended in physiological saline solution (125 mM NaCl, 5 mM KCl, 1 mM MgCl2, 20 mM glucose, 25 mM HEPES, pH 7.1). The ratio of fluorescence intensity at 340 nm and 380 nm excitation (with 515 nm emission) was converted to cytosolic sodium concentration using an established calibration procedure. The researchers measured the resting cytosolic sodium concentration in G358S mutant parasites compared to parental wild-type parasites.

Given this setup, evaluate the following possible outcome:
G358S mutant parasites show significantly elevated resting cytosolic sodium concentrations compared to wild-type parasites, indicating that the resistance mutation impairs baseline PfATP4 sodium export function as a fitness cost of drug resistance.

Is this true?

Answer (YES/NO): NO